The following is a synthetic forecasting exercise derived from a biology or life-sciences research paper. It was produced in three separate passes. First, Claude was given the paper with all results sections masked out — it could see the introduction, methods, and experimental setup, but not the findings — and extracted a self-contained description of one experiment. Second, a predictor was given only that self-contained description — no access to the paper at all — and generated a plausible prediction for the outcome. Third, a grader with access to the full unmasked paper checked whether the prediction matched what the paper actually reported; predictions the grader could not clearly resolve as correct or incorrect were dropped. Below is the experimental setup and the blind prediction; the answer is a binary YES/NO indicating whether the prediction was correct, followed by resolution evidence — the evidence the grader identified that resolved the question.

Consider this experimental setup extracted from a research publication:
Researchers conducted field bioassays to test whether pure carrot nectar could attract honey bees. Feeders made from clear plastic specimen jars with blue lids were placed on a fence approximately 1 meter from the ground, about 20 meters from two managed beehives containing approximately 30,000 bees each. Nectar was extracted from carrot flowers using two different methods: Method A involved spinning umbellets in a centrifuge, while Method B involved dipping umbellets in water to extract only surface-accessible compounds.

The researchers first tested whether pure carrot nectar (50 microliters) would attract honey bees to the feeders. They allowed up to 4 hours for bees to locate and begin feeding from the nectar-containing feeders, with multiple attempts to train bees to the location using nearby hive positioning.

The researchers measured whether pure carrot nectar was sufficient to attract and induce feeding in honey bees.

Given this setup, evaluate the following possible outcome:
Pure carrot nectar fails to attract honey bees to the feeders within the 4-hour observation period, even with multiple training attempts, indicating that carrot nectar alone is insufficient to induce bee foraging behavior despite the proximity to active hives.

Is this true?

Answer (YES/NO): YES